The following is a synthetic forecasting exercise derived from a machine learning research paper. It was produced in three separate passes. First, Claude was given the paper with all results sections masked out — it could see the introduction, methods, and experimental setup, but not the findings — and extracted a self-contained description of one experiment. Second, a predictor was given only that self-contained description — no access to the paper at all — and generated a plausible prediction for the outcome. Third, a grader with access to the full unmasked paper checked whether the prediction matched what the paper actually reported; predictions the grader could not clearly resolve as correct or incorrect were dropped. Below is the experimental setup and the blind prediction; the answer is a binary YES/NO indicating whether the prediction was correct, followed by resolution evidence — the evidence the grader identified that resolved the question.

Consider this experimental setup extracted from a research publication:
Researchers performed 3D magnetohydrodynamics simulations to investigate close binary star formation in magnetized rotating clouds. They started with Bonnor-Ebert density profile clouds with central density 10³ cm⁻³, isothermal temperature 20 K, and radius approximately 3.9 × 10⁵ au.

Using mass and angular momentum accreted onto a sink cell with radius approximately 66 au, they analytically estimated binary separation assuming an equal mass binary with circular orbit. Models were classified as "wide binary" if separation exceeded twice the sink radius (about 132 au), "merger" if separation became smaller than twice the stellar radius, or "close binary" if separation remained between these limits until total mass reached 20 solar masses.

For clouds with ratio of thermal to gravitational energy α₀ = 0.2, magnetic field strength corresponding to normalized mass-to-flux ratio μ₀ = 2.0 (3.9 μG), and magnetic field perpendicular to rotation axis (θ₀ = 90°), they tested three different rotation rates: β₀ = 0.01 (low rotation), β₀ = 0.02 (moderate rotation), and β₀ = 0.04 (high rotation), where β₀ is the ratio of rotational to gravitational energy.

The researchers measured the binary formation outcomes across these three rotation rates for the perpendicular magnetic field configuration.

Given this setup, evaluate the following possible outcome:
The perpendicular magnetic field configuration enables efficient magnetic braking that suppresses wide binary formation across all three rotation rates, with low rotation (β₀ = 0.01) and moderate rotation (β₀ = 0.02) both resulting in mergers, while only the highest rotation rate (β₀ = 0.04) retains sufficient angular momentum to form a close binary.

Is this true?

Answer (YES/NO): NO